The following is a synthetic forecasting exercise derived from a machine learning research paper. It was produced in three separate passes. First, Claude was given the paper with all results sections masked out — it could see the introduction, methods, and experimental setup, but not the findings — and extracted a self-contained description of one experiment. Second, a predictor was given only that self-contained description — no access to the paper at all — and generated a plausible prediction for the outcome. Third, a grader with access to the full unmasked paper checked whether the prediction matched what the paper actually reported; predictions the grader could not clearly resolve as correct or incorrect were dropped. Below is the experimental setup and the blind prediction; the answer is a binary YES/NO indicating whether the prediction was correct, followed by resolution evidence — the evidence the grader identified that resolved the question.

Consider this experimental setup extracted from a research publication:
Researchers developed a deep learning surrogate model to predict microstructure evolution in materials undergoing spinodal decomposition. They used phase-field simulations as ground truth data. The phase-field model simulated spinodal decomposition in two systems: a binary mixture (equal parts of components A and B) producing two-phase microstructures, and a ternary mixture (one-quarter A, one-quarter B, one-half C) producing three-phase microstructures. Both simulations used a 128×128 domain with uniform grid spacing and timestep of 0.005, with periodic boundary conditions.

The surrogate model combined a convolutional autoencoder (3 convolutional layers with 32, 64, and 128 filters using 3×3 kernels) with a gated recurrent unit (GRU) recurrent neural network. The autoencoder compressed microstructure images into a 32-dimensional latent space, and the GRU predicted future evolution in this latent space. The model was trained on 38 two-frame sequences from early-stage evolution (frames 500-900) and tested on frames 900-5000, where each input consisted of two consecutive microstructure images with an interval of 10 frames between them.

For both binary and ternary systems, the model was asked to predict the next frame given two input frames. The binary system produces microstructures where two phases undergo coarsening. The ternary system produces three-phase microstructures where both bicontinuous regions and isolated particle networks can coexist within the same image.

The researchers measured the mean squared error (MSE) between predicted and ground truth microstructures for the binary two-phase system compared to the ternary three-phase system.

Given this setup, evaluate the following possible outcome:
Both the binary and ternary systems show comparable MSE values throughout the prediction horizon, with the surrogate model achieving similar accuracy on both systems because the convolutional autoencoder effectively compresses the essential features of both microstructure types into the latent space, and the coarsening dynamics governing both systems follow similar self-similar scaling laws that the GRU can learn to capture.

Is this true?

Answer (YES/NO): NO